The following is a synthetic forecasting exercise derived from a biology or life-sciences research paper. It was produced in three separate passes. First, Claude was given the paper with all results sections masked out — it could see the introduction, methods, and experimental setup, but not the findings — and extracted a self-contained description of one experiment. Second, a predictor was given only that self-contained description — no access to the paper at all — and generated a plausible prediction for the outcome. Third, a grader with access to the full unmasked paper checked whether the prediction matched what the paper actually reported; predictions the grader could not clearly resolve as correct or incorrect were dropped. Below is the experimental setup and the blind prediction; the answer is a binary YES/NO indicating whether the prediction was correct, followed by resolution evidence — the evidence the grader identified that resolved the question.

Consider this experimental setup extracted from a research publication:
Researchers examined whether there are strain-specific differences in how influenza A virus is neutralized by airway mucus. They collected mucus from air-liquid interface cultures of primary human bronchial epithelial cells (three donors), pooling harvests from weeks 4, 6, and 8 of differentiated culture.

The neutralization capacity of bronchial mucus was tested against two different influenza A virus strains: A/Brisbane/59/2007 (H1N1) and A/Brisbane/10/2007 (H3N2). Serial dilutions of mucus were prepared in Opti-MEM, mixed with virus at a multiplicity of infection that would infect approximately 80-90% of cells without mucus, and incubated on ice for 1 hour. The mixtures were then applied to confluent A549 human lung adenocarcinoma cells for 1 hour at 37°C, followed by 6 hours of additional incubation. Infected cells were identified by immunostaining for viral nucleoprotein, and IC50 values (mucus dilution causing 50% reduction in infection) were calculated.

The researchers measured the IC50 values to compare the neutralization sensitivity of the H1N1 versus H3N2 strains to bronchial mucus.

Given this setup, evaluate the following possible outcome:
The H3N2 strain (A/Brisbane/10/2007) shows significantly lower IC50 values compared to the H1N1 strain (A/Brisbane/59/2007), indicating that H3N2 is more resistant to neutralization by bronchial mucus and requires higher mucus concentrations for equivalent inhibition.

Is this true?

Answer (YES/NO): NO